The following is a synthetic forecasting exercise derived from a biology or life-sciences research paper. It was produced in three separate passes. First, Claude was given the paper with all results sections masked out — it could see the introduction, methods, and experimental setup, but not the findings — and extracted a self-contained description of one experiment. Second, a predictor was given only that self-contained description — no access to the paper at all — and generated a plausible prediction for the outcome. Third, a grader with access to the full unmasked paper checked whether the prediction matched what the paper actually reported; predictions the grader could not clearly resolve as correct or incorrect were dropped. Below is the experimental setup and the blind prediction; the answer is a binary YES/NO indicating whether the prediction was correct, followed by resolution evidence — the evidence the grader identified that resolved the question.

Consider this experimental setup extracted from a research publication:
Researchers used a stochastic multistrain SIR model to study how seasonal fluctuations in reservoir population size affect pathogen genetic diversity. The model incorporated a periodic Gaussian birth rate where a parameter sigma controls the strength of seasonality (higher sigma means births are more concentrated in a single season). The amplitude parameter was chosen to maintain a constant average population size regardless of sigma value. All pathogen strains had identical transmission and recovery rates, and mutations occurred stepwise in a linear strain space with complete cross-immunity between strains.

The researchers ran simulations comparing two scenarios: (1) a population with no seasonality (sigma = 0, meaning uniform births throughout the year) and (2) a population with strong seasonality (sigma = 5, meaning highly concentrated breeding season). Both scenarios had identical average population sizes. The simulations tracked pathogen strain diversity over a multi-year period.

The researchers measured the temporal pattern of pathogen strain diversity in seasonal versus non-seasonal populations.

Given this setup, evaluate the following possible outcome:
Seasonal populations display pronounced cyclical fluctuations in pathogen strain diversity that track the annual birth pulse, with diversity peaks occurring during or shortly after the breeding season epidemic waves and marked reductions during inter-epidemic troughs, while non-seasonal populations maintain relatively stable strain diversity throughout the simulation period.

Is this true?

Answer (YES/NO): YES